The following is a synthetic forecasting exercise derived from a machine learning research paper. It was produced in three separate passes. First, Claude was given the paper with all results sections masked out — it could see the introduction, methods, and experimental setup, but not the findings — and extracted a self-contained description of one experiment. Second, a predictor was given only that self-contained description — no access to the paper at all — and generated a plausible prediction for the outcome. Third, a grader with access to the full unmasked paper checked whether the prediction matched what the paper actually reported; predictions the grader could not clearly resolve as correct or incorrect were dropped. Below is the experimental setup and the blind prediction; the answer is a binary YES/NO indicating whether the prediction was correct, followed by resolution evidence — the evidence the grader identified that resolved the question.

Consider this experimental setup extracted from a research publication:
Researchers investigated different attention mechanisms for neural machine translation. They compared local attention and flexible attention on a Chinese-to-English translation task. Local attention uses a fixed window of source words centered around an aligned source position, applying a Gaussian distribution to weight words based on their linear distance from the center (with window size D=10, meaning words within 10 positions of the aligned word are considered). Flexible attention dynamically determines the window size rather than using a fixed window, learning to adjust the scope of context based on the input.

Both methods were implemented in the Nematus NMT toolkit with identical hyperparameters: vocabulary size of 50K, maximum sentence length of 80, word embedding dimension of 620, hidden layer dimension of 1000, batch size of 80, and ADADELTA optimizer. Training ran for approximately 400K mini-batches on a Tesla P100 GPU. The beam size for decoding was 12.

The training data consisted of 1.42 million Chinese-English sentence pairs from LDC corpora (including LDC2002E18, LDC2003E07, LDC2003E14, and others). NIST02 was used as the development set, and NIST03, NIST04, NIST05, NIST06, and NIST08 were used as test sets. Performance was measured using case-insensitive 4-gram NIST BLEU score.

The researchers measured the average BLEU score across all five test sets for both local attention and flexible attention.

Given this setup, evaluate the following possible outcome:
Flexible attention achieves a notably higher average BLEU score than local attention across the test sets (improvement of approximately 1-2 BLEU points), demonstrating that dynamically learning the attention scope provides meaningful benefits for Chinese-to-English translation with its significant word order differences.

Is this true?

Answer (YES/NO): NO